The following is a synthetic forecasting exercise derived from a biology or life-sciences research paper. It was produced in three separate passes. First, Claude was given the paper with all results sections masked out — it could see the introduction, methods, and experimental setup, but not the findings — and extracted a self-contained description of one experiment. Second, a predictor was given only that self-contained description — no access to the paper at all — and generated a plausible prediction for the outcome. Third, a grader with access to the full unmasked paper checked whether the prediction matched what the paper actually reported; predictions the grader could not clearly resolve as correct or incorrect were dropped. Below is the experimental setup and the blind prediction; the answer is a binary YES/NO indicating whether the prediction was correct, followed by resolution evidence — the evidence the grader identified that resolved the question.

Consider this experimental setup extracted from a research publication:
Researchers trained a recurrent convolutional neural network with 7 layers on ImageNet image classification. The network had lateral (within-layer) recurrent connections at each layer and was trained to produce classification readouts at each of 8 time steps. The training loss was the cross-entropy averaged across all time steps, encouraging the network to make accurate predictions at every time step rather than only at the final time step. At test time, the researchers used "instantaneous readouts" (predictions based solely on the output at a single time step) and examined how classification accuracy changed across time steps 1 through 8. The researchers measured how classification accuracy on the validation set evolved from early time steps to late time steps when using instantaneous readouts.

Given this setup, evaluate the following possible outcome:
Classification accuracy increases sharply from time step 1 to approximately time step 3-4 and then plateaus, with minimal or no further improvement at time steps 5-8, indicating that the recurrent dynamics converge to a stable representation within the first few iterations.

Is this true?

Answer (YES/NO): NO